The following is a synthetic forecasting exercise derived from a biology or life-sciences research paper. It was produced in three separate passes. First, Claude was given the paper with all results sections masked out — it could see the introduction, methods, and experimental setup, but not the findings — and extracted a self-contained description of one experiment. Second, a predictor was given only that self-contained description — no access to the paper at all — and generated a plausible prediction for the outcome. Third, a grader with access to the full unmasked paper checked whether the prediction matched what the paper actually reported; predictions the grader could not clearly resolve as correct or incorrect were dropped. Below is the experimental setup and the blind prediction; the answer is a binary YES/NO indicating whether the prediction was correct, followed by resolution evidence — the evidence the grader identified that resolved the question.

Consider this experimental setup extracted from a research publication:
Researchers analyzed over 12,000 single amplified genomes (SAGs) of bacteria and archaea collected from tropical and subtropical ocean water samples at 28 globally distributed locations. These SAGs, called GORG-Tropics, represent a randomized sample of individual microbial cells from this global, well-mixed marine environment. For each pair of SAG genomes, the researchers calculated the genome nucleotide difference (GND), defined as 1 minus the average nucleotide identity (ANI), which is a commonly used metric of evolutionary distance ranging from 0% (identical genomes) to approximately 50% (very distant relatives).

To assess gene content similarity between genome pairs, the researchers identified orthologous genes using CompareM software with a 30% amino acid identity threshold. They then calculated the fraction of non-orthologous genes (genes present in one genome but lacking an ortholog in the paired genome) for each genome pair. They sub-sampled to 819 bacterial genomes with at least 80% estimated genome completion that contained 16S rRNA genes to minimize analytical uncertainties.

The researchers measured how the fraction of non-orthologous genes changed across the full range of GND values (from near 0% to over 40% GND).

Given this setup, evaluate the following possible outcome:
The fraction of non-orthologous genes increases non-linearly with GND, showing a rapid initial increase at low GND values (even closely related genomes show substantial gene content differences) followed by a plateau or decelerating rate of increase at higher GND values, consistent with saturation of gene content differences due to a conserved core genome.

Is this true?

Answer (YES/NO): NO